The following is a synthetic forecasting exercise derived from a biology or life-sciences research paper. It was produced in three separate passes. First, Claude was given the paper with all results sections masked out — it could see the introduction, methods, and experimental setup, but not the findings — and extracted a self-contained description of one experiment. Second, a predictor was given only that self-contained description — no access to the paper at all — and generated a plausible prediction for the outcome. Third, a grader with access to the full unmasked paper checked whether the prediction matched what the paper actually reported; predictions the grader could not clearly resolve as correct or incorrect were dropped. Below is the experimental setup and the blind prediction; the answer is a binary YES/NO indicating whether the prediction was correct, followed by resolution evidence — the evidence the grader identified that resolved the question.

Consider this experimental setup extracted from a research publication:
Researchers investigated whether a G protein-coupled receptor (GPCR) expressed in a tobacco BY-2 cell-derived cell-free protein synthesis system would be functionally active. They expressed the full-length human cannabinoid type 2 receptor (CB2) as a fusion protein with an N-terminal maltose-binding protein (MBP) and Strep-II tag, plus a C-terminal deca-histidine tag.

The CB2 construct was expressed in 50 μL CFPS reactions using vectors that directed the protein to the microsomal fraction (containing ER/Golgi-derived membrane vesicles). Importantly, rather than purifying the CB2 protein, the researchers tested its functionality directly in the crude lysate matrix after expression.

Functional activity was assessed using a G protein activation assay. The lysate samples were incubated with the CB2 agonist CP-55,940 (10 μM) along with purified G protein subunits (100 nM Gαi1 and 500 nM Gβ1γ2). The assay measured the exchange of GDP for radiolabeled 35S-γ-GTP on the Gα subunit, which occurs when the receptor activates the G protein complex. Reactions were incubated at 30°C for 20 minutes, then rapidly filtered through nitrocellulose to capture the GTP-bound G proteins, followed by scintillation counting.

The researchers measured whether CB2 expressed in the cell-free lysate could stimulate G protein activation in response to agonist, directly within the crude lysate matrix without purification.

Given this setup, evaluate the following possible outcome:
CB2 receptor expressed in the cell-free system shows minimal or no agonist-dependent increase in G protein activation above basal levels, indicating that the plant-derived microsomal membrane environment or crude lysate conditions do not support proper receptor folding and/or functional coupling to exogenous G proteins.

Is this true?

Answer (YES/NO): NO